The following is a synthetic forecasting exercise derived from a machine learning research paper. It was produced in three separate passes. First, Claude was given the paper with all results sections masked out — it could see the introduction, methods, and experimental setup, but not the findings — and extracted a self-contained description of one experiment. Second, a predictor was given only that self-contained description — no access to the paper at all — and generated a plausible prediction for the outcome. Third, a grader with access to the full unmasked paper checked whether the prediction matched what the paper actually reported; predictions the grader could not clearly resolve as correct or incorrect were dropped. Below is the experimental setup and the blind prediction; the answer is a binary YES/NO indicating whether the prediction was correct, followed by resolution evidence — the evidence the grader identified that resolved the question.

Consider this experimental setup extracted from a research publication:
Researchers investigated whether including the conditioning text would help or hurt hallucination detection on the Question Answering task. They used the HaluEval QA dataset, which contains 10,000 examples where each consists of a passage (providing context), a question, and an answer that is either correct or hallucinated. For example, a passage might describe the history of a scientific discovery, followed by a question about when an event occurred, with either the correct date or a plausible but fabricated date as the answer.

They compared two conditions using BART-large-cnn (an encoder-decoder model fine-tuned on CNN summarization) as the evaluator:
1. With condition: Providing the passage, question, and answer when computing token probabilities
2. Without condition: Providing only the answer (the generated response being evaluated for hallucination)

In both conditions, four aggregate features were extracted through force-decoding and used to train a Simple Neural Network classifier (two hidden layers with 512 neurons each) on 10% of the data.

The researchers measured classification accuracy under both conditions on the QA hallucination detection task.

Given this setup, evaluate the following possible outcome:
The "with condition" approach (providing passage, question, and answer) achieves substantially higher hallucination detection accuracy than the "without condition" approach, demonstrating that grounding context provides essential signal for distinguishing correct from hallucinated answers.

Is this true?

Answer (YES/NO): NO